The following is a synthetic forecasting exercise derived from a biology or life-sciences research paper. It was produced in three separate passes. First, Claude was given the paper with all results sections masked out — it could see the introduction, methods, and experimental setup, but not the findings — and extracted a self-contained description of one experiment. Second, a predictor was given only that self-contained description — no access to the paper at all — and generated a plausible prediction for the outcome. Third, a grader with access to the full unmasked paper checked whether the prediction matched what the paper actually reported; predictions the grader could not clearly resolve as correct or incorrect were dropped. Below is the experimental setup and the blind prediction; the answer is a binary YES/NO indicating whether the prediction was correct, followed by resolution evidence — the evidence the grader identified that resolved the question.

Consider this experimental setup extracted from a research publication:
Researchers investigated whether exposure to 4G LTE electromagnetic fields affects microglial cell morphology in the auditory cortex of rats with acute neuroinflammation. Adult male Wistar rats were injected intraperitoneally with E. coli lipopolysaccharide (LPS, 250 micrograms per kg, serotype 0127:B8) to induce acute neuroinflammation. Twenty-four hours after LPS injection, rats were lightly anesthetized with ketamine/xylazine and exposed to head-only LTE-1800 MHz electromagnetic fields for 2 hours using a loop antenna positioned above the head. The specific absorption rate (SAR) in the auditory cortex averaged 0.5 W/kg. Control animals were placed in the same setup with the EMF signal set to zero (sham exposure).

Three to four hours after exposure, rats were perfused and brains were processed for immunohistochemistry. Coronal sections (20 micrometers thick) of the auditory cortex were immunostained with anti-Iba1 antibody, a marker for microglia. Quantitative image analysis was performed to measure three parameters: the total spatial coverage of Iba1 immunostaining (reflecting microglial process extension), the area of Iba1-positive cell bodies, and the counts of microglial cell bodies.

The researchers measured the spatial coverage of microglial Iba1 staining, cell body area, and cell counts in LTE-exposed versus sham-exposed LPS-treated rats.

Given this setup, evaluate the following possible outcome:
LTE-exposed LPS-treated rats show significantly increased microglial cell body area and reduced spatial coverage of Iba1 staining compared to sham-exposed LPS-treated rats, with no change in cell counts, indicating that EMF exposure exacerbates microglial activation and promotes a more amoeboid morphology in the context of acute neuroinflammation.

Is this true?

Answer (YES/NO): NO